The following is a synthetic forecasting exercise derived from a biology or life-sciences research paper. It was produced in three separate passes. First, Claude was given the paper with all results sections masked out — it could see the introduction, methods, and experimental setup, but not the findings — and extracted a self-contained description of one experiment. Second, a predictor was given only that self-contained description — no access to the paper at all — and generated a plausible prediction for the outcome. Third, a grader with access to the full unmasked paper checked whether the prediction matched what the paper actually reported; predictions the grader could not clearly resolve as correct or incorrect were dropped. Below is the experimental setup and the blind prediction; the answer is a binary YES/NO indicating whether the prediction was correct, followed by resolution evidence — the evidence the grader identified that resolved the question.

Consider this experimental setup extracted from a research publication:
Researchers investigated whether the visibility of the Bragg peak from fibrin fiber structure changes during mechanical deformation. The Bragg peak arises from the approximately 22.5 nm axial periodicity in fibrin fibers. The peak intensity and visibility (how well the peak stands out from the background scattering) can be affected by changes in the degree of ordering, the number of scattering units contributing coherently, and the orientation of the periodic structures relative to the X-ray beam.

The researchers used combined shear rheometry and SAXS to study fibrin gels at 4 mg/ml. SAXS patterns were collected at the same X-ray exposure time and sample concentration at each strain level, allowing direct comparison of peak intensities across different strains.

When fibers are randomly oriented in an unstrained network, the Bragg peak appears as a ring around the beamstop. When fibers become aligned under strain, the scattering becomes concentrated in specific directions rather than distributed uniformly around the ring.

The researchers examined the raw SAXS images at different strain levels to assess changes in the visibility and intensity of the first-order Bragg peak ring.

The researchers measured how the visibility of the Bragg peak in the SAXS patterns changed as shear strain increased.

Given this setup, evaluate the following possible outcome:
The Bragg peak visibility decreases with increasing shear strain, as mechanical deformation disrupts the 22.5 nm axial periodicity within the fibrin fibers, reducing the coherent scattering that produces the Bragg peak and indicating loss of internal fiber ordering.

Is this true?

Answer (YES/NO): YES